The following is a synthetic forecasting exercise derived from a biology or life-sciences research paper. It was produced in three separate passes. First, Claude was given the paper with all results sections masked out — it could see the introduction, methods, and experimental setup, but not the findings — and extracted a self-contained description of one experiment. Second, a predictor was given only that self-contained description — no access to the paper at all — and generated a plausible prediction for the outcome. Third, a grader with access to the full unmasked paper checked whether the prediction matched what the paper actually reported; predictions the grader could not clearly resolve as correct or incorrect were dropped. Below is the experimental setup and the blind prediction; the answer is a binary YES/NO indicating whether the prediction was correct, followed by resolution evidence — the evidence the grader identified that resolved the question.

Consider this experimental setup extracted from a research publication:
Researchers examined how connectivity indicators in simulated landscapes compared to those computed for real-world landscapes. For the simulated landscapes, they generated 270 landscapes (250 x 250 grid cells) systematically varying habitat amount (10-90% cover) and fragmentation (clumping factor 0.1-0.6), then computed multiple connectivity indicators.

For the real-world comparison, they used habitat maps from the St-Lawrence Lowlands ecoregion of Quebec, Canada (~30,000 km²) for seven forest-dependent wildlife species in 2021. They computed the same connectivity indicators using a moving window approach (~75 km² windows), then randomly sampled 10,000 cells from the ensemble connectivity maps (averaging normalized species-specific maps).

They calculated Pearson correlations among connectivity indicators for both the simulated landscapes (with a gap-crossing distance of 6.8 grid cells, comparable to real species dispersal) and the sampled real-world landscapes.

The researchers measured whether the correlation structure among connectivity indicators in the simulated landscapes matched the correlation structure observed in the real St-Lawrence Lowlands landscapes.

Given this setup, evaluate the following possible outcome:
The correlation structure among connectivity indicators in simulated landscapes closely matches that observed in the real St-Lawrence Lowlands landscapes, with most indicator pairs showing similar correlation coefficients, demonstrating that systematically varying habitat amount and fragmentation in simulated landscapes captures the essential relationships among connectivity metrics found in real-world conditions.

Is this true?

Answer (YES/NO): NO